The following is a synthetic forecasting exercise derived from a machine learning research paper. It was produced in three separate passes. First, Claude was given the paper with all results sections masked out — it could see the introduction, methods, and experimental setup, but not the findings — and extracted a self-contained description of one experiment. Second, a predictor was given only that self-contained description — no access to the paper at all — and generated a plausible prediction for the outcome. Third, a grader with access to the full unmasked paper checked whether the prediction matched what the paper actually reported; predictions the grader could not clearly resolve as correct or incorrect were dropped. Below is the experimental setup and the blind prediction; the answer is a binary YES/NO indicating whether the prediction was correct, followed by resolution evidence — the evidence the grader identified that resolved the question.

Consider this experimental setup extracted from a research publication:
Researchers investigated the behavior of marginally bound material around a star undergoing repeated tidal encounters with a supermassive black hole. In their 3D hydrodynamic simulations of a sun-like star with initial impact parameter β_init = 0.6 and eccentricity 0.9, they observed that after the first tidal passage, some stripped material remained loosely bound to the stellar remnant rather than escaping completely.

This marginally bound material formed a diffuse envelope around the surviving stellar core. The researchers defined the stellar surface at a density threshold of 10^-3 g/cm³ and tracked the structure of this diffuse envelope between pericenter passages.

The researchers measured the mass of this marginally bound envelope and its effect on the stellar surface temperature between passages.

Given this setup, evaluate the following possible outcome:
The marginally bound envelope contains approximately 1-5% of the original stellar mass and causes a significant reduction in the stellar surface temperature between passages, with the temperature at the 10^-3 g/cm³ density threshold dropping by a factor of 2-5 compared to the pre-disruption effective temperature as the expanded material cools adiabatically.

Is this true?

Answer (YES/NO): NO